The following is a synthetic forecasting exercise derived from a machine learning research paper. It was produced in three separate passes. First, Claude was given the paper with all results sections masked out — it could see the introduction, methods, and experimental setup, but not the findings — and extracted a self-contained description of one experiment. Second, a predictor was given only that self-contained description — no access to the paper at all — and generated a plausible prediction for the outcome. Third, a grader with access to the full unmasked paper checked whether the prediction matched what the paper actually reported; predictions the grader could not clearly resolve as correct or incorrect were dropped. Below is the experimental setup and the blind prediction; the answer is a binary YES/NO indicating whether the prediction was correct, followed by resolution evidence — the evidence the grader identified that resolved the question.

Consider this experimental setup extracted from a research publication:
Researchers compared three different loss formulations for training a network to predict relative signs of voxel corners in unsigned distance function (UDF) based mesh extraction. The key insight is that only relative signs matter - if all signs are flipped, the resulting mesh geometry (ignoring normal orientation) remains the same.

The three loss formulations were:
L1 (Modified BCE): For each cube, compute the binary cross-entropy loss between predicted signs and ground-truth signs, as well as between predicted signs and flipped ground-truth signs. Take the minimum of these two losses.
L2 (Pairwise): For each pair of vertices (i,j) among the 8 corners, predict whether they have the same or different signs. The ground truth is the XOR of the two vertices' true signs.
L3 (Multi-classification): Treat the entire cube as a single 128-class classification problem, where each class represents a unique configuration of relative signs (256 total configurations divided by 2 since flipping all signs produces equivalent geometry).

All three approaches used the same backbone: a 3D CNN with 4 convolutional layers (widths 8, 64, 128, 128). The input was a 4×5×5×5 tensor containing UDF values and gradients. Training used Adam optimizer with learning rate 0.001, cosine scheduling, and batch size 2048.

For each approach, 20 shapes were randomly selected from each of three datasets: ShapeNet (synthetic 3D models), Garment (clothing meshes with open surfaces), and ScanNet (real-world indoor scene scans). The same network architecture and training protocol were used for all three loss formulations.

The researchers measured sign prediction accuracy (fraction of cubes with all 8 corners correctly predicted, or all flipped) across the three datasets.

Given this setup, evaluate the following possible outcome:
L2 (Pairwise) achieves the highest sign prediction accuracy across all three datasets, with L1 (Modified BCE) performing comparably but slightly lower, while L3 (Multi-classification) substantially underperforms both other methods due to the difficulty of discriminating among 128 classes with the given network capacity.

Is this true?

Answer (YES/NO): NO